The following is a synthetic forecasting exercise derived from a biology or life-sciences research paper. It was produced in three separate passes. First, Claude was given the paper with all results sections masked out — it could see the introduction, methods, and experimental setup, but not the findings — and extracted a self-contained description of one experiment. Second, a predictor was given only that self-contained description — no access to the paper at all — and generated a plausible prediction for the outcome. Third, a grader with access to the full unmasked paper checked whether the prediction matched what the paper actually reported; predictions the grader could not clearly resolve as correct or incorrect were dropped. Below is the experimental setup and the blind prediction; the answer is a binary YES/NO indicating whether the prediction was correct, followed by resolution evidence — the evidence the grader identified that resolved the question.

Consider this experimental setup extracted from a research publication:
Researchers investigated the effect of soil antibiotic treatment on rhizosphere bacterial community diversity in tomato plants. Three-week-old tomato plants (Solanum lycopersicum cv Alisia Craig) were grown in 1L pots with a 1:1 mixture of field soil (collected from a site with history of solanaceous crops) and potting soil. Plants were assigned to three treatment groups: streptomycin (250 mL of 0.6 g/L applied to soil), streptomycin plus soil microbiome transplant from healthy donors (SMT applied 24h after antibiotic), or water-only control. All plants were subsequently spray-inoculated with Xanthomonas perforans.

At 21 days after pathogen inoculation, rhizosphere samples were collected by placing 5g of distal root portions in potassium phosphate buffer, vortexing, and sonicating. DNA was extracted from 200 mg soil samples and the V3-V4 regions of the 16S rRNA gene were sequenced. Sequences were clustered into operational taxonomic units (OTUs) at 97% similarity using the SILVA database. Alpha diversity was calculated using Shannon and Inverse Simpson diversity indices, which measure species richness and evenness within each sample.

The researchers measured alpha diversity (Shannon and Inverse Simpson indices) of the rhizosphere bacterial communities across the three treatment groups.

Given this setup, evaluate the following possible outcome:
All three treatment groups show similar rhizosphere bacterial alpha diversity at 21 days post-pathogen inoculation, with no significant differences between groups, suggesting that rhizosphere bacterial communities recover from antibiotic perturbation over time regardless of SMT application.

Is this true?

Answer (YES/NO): NO